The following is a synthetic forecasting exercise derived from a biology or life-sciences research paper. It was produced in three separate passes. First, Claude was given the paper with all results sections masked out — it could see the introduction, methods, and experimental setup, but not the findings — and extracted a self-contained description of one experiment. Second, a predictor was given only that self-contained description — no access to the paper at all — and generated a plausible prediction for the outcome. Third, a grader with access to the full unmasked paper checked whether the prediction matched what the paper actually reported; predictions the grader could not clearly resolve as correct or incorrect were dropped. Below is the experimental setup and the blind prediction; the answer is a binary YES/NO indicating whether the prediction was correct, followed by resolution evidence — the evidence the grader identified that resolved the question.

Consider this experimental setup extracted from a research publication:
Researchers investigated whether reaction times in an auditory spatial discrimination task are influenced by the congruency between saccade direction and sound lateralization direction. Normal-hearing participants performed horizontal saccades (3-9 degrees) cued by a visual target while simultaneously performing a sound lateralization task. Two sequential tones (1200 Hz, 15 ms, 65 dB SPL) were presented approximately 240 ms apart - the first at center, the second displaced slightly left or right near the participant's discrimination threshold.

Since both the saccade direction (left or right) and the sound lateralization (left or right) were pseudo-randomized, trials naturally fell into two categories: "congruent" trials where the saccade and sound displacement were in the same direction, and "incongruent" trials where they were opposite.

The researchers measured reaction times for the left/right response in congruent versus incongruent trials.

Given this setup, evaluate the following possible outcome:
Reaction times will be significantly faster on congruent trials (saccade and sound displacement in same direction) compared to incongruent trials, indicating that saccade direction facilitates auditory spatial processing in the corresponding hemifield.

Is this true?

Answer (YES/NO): NO